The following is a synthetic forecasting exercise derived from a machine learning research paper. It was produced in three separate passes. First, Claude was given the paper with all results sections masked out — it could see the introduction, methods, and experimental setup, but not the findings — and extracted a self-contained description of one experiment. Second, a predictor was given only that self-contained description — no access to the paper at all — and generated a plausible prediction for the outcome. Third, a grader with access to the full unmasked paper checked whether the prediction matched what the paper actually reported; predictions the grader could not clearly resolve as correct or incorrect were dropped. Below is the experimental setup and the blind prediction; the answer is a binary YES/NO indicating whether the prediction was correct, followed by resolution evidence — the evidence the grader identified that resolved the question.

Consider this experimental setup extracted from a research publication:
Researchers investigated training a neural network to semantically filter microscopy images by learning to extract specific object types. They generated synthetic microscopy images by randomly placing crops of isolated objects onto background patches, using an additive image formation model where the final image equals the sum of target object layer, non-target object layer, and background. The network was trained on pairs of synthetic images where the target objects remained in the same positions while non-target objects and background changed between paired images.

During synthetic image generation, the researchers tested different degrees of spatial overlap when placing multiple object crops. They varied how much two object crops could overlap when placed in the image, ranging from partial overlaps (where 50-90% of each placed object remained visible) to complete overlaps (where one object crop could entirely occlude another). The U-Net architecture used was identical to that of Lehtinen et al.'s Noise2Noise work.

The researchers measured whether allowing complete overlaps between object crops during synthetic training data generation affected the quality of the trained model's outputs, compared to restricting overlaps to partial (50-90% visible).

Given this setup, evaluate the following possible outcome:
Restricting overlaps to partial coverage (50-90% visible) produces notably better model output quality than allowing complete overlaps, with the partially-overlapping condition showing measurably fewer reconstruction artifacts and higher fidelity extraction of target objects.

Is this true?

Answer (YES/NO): YES